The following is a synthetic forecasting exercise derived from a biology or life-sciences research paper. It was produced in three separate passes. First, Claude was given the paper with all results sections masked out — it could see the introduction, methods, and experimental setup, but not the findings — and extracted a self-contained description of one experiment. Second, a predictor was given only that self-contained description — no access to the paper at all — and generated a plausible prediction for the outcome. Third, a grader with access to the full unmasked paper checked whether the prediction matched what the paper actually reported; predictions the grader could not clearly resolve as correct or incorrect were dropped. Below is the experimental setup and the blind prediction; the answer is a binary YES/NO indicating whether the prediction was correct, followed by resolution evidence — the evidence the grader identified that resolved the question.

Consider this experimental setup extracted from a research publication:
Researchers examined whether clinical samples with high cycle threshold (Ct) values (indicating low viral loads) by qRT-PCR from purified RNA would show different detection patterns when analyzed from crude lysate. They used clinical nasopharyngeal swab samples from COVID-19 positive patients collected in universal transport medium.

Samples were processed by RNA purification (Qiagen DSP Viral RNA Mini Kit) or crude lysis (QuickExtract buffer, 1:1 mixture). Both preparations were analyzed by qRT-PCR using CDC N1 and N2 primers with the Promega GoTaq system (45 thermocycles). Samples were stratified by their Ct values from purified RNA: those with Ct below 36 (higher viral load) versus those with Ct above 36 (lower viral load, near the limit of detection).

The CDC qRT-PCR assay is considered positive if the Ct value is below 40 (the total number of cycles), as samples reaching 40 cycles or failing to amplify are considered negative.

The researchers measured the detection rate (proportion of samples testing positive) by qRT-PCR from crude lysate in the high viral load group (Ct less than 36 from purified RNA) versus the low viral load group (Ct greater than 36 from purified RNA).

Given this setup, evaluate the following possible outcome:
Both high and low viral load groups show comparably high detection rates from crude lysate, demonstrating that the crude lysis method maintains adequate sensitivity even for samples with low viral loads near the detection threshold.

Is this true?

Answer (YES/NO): NO